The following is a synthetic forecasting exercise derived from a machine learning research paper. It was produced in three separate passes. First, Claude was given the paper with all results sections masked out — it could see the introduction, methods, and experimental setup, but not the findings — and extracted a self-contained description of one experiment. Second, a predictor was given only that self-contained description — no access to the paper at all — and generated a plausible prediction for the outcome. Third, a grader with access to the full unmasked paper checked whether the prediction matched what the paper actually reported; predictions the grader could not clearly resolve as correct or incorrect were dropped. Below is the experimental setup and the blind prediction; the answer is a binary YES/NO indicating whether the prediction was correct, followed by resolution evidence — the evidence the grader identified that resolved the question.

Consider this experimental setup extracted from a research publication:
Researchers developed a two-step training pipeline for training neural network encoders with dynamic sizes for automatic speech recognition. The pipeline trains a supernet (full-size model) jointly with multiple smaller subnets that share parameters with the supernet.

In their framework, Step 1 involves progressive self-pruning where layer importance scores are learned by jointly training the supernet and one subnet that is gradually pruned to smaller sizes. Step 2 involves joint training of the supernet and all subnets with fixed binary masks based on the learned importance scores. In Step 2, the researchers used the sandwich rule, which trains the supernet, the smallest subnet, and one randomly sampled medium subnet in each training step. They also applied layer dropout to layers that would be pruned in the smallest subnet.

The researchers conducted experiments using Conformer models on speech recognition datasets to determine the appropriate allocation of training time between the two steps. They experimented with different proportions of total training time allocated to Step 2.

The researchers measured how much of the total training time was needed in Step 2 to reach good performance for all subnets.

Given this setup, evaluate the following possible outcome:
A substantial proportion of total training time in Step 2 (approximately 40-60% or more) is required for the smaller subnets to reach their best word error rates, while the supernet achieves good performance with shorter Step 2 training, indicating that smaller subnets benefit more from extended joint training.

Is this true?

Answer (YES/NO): NO